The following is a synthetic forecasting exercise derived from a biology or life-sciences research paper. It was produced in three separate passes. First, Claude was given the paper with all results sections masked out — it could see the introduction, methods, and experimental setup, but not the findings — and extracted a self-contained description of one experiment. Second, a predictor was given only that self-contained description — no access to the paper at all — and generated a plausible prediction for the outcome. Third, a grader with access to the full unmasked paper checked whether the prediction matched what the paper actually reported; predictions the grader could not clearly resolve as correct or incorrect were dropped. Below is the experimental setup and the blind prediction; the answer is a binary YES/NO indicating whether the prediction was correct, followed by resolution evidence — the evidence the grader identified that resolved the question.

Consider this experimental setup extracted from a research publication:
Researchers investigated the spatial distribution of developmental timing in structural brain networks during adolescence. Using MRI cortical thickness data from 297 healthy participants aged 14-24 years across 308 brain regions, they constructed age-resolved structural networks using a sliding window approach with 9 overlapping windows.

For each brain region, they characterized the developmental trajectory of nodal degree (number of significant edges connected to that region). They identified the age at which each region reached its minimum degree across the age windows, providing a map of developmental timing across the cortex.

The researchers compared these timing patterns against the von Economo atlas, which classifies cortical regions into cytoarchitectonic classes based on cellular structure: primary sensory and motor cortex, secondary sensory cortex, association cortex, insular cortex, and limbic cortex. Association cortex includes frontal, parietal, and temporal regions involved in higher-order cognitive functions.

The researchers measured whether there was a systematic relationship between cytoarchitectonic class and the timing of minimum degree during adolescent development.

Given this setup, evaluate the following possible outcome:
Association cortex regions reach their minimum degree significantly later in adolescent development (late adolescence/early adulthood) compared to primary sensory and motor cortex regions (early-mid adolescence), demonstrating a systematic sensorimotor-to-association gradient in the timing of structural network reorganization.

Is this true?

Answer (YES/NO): YES